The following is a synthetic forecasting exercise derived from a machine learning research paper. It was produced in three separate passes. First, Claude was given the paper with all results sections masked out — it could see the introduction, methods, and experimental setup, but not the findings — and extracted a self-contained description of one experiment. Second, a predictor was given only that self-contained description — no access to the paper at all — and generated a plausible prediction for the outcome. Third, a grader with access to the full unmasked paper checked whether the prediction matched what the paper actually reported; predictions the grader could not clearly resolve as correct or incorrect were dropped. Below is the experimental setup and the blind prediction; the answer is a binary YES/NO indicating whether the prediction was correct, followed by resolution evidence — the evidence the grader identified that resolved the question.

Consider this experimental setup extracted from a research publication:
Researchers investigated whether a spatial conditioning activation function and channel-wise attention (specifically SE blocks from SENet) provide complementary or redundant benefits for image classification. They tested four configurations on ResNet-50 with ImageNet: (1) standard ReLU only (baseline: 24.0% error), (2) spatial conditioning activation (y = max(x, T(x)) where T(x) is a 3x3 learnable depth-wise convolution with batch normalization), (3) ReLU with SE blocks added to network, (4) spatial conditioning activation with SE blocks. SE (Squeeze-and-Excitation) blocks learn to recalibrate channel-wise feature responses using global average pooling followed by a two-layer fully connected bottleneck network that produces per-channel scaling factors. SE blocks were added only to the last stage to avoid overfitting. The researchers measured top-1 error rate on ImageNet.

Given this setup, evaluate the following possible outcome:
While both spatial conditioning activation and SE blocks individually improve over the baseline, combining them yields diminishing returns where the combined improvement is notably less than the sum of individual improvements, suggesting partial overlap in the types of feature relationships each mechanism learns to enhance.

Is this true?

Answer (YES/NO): YES